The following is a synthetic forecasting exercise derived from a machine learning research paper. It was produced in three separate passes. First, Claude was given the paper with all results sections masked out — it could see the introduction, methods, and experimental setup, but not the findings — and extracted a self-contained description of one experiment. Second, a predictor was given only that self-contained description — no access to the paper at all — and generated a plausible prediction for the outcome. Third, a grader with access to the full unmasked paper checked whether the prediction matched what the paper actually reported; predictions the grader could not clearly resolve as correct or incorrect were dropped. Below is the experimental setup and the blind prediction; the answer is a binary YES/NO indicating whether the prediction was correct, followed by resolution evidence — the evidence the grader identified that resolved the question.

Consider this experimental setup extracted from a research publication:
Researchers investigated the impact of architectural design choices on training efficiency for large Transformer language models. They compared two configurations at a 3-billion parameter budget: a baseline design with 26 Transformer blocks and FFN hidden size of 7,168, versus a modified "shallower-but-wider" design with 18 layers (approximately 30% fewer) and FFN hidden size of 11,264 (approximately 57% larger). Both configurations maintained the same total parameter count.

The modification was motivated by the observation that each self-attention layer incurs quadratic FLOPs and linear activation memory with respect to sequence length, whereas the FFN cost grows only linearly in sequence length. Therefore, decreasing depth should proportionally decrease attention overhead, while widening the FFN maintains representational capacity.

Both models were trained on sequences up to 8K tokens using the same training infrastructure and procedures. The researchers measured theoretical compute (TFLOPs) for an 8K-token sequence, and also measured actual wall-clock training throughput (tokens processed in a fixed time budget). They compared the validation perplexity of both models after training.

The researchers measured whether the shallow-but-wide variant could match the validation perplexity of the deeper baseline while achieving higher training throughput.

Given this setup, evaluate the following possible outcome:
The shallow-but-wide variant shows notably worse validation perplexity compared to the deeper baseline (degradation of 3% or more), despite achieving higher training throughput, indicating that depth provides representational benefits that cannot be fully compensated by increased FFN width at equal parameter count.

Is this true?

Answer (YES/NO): NO